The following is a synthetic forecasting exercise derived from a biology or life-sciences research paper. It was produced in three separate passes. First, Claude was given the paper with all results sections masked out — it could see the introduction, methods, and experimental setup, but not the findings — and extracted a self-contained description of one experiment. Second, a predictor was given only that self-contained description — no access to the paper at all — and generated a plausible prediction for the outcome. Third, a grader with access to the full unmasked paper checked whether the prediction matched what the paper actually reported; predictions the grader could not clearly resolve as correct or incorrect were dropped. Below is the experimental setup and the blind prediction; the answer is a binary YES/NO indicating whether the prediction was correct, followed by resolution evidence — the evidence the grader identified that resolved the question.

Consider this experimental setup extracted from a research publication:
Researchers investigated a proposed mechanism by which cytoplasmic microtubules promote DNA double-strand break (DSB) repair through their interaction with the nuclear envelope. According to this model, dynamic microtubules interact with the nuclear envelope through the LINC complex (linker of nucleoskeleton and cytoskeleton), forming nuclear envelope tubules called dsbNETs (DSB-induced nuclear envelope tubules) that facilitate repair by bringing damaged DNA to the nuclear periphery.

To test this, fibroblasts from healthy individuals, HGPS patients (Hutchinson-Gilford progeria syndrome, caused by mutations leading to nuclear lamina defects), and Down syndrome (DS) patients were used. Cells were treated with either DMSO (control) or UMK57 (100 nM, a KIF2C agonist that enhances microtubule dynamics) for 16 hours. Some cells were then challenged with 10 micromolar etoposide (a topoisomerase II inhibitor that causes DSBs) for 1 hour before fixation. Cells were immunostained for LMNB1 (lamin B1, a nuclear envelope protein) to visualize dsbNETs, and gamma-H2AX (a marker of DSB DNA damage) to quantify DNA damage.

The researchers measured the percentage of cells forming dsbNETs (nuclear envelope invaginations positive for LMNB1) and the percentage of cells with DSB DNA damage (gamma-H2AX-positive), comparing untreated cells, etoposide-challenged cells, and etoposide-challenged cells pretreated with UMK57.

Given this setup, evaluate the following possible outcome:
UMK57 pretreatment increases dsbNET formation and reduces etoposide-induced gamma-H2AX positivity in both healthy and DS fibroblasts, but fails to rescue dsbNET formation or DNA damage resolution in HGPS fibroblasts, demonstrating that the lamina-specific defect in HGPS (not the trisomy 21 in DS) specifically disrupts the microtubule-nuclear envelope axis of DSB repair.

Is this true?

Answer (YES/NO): NO